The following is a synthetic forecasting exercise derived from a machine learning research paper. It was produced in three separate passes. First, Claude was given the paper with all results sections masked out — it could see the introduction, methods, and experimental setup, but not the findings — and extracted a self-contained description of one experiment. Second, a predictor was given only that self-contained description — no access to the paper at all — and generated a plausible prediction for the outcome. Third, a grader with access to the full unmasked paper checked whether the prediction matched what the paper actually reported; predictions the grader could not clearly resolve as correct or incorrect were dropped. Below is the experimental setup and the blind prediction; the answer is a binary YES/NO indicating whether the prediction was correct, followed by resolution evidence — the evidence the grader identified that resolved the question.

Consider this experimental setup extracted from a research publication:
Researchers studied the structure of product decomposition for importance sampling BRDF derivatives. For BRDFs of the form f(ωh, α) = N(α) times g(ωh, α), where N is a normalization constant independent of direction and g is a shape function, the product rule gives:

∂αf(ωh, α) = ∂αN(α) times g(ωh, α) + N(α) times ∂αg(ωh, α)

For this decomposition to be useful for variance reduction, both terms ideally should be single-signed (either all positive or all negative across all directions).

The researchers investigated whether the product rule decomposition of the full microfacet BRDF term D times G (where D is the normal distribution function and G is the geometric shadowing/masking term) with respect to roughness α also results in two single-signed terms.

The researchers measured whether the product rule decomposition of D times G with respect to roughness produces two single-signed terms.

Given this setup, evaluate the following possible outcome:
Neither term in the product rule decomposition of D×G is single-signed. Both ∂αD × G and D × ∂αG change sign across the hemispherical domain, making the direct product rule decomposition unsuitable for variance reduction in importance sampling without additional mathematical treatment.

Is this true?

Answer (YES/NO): YES